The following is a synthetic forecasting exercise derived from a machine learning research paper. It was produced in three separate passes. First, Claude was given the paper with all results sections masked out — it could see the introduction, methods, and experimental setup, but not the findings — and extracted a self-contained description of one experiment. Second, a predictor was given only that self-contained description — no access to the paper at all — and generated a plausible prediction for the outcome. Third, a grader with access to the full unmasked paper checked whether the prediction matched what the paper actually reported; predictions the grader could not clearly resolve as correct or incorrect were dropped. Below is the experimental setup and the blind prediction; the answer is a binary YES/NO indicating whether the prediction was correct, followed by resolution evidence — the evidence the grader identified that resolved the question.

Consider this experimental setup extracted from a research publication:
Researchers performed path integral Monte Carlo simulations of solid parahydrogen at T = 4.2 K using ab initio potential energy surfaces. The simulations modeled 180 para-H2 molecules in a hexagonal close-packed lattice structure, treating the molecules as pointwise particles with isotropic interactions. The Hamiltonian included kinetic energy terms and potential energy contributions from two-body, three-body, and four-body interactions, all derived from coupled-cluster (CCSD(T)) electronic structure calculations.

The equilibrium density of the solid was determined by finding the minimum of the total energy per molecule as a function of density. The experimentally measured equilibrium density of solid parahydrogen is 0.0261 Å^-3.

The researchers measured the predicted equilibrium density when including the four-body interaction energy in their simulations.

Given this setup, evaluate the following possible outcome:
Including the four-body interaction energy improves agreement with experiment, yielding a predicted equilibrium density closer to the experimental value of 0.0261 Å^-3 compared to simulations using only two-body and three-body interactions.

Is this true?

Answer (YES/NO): YES